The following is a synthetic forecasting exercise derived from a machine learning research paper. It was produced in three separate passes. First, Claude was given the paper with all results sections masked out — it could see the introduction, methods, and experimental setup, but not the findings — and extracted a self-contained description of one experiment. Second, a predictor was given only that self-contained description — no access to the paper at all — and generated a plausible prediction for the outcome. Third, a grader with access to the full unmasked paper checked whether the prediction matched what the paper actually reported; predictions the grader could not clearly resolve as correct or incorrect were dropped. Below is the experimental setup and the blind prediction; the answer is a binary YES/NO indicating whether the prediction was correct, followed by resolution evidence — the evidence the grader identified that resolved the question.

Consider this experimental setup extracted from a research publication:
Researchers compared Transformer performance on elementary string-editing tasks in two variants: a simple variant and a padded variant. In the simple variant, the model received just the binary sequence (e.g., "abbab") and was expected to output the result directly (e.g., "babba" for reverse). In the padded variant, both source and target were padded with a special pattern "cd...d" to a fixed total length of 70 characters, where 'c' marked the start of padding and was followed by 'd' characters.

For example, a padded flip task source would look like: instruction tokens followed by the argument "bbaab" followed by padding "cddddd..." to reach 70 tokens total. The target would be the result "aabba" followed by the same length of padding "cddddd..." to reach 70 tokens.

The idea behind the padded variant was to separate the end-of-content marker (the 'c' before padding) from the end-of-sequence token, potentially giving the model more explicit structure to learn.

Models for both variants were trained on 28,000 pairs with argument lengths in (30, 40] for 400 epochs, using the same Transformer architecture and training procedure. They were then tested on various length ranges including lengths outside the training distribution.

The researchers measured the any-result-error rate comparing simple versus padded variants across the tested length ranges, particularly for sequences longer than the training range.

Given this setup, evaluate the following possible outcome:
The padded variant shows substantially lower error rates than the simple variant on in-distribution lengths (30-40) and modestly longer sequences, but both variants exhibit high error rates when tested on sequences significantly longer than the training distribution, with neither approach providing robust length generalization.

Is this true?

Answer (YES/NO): NO